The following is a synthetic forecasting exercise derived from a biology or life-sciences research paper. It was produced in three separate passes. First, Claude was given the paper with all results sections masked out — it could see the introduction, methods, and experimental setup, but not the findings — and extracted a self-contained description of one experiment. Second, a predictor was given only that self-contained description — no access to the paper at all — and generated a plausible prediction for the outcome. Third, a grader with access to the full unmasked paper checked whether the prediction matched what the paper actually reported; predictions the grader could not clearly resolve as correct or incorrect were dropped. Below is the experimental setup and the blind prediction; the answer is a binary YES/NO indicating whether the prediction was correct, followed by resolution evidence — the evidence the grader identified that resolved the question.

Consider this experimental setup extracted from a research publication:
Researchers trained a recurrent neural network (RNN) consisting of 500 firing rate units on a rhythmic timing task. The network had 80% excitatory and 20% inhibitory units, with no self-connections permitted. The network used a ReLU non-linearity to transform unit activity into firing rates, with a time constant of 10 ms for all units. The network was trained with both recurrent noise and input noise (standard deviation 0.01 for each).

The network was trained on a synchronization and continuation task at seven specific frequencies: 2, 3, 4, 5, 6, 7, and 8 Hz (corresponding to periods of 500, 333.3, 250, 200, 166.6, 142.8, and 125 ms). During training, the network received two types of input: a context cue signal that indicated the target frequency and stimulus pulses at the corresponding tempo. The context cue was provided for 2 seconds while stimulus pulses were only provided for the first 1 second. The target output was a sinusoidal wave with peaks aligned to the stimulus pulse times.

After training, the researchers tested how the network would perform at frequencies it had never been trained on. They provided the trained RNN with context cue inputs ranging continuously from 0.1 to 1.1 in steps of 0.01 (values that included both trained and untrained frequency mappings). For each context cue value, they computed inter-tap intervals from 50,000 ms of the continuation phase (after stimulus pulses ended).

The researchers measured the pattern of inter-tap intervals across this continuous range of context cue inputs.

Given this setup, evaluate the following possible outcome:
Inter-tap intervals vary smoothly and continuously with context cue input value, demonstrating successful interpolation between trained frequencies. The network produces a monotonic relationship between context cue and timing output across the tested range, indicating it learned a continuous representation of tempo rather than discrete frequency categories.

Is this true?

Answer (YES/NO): YES